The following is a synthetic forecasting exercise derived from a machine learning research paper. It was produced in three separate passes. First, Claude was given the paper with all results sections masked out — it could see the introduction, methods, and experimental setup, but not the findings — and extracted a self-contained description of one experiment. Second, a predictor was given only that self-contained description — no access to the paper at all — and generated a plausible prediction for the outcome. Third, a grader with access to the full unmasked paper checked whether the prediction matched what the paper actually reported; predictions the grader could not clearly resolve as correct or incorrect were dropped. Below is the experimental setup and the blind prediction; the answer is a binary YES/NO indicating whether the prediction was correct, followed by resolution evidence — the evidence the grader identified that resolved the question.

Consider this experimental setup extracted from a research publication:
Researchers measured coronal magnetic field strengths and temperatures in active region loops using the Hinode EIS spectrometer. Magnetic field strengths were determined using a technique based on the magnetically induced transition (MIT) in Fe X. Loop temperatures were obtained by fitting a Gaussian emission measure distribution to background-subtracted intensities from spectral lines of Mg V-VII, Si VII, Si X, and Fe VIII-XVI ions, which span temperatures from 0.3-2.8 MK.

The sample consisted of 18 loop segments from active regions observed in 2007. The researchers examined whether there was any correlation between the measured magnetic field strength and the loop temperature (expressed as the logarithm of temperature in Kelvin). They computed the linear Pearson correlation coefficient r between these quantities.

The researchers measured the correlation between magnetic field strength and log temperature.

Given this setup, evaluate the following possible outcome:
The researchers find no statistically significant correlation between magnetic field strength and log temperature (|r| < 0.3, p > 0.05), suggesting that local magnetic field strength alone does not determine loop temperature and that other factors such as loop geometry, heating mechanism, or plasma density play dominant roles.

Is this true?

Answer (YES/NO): NO